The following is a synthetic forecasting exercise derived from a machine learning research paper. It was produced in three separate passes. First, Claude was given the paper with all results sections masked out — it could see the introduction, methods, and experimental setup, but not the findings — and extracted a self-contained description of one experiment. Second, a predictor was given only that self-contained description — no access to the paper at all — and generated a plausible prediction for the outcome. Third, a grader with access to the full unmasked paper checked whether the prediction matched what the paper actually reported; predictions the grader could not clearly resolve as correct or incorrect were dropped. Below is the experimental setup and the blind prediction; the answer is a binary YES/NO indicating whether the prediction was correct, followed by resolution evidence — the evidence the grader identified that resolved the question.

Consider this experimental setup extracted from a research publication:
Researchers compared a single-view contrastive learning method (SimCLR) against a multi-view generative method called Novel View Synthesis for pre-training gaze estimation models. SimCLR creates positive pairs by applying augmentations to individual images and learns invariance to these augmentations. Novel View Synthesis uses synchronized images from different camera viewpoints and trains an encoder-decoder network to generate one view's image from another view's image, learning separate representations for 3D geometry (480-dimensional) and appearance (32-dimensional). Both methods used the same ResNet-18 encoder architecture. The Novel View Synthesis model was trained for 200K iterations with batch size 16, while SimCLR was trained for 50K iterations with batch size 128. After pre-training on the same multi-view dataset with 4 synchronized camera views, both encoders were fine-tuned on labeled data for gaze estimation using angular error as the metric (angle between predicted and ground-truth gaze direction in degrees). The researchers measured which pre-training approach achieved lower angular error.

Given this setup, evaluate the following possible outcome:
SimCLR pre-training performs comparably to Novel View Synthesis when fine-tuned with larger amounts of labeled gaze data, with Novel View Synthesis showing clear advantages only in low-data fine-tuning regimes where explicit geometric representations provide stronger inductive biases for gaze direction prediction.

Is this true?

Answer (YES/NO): NO